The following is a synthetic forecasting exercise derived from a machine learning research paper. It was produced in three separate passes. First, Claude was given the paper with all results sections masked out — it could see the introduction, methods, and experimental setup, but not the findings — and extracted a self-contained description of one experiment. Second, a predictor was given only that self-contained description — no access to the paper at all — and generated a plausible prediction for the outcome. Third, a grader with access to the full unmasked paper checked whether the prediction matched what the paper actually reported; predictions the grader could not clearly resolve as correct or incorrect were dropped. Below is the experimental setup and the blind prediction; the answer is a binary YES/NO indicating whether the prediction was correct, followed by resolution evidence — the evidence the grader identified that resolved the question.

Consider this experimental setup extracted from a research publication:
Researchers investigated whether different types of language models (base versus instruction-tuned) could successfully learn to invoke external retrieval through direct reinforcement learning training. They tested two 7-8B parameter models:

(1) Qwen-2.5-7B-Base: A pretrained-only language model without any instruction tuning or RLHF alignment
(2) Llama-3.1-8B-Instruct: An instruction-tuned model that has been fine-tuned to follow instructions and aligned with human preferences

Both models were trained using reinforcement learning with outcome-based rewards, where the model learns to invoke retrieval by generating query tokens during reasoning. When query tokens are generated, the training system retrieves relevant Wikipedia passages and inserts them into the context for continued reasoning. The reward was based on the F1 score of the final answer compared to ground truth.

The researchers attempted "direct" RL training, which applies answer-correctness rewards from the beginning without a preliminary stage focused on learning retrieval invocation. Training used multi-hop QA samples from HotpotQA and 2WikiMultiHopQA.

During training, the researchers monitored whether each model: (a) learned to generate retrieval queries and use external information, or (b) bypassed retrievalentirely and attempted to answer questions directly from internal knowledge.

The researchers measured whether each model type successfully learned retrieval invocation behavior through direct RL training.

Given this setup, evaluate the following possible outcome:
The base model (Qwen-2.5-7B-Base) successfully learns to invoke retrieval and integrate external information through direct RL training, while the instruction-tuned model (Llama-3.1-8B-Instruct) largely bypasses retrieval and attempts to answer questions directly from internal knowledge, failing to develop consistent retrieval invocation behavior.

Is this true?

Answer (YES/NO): YES